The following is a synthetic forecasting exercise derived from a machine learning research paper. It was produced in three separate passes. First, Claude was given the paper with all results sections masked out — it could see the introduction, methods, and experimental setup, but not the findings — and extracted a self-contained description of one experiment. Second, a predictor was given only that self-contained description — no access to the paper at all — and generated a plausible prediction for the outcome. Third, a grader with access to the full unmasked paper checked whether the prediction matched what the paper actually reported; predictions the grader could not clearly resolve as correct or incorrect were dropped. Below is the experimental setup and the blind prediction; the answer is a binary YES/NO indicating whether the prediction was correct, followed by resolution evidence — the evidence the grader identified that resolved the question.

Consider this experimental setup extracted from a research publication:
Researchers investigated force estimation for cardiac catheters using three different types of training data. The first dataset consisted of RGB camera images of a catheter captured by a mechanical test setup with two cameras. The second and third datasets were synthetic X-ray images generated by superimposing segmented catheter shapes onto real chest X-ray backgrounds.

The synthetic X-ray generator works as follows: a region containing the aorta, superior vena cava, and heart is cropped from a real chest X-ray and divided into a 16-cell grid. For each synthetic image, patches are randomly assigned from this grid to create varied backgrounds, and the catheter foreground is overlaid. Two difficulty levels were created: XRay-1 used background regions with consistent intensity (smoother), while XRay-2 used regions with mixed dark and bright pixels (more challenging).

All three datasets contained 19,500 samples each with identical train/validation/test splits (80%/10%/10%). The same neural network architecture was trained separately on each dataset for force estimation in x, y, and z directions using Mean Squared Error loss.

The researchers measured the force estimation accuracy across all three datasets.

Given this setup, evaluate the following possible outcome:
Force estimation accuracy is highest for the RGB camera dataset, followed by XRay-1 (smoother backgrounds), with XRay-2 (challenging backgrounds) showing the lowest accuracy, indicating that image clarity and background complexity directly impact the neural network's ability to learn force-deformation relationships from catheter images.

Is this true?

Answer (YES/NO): NO